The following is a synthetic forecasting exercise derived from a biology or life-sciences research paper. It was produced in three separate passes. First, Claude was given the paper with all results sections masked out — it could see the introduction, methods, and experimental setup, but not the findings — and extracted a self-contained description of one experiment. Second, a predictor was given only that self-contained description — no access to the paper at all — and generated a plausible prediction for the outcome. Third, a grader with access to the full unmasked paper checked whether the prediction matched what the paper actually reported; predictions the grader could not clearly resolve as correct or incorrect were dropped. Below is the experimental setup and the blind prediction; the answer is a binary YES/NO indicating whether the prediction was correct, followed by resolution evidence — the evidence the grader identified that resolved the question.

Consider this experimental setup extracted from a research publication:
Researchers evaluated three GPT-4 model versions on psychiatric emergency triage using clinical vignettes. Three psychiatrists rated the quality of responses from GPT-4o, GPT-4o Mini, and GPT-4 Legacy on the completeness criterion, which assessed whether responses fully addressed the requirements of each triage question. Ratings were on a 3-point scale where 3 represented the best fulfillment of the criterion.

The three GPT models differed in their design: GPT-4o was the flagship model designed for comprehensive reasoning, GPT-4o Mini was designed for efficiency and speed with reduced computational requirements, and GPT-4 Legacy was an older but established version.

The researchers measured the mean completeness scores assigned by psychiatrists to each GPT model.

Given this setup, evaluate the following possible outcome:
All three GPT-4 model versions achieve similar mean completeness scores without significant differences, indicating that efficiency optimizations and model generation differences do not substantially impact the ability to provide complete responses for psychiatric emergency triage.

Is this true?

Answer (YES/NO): NO